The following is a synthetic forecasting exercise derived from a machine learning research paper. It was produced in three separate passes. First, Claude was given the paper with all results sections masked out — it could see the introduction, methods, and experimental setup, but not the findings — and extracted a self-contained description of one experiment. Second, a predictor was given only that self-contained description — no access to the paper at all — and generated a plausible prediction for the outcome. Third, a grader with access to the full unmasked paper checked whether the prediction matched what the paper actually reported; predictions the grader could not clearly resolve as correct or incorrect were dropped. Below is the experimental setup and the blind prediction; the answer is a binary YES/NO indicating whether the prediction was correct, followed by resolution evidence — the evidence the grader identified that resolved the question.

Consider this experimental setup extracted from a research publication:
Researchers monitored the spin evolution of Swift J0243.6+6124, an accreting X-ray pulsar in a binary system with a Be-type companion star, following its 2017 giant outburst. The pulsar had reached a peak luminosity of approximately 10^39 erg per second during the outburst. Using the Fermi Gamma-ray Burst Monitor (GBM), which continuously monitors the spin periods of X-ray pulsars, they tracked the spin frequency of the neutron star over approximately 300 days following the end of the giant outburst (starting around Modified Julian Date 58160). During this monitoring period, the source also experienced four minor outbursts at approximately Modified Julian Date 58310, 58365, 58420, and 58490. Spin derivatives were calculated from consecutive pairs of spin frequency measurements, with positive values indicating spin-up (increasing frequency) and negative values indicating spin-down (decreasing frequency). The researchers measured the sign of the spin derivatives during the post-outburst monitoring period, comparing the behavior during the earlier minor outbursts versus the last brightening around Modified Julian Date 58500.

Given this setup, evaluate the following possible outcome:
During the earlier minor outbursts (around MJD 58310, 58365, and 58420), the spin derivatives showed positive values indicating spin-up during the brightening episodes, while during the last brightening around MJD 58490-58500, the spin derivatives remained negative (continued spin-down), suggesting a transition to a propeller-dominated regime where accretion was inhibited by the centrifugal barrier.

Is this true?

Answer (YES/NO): NO